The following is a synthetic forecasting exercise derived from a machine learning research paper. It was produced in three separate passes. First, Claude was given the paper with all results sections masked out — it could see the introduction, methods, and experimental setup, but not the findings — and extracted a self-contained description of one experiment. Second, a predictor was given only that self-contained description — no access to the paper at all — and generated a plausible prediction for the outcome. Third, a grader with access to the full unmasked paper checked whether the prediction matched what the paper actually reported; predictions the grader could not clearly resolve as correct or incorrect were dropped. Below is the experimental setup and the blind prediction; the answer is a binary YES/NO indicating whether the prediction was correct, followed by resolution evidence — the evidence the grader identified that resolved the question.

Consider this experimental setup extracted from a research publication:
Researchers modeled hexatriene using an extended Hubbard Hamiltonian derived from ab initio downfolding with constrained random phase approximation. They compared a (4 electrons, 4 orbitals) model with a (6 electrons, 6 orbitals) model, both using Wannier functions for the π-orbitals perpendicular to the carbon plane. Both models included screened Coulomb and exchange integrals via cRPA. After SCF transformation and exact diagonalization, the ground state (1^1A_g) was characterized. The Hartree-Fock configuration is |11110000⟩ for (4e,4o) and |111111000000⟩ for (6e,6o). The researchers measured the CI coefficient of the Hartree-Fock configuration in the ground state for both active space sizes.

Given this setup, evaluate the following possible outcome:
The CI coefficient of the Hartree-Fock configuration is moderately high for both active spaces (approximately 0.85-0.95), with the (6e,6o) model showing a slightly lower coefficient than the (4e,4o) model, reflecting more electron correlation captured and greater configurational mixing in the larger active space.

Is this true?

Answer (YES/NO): NO